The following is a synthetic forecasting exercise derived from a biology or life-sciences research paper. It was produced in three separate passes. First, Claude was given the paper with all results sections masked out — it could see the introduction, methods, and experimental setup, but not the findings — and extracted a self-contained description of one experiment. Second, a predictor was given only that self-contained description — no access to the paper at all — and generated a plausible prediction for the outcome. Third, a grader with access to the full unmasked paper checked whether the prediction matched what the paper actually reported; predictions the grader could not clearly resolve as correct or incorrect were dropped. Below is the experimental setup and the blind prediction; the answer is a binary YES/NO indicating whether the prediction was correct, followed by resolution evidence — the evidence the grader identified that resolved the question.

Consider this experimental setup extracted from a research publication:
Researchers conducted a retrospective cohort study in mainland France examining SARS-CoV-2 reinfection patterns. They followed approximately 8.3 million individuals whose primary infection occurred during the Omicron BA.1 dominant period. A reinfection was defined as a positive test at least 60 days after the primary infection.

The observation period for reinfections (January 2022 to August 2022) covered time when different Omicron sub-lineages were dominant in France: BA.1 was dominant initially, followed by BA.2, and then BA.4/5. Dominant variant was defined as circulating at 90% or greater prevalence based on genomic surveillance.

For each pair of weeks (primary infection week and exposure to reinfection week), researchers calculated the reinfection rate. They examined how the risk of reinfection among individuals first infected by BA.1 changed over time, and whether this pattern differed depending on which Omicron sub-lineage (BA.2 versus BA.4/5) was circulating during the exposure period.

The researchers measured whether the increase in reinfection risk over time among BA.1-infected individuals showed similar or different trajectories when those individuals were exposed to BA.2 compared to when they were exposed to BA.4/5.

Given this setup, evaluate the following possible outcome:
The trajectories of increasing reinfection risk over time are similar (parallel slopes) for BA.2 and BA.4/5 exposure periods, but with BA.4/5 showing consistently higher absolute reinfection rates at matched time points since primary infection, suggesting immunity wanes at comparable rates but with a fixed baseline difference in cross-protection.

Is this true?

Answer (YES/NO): NO